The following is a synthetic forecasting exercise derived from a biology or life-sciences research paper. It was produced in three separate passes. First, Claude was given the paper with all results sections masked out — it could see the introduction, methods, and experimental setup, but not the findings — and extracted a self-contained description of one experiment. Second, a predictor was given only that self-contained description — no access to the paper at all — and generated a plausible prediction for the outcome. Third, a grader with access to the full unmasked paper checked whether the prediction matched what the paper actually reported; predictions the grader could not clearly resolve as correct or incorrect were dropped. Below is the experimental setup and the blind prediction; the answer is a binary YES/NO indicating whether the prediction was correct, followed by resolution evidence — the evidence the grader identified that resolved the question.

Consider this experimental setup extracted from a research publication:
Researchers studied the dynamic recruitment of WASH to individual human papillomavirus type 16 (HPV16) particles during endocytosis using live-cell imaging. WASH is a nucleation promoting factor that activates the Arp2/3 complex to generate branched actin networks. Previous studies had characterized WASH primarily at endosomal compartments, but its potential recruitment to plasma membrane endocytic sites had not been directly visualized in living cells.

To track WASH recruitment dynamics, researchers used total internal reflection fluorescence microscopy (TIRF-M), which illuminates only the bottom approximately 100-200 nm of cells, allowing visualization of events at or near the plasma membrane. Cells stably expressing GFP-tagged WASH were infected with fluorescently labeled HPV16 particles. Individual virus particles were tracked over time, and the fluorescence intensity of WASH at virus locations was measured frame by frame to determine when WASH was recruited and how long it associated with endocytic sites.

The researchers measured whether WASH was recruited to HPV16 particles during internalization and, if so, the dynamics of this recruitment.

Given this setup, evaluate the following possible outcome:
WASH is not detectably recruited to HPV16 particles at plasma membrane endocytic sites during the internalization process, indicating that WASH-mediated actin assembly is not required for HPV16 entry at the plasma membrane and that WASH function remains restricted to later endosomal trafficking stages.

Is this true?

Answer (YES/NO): NO